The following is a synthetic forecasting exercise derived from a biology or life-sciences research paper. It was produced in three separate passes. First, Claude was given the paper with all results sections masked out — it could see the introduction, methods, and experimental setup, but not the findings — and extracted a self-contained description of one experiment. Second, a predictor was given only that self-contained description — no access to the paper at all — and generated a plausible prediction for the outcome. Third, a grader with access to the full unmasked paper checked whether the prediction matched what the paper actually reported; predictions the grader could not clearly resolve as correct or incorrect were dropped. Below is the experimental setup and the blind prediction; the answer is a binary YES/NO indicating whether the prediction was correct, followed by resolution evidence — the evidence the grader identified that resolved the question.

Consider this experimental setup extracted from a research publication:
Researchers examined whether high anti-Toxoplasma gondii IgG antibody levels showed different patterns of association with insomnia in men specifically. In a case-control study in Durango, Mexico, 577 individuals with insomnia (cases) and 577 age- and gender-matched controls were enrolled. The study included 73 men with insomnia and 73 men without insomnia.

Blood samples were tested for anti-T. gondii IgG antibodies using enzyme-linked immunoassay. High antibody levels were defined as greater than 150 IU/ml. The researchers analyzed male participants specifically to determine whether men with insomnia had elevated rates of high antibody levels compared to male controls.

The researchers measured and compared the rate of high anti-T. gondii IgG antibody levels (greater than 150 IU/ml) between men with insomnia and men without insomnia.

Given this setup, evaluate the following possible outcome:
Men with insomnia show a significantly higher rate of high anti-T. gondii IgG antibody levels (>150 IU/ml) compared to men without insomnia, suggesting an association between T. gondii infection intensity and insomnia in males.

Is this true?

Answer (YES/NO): YES